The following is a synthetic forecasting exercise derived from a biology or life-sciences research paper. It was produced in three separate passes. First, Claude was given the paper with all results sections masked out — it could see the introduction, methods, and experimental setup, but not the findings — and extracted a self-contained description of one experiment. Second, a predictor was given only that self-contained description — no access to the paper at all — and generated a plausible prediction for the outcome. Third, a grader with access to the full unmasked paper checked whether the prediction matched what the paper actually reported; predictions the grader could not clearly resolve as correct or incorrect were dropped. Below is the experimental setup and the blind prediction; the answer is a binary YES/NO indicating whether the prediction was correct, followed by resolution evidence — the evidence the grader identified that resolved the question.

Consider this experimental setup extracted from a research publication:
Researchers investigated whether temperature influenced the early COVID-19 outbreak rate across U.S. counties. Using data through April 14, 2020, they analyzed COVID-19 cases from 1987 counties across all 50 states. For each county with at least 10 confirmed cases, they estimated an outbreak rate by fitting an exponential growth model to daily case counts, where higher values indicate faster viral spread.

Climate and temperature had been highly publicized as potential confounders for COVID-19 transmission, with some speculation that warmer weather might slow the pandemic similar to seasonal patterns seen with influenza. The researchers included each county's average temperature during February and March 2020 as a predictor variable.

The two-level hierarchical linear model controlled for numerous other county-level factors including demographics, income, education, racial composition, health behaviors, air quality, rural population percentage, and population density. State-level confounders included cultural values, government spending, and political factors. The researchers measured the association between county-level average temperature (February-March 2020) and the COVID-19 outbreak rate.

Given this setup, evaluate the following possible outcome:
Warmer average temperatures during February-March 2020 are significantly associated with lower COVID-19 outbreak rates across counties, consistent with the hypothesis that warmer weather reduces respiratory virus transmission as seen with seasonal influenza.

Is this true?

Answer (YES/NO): NO